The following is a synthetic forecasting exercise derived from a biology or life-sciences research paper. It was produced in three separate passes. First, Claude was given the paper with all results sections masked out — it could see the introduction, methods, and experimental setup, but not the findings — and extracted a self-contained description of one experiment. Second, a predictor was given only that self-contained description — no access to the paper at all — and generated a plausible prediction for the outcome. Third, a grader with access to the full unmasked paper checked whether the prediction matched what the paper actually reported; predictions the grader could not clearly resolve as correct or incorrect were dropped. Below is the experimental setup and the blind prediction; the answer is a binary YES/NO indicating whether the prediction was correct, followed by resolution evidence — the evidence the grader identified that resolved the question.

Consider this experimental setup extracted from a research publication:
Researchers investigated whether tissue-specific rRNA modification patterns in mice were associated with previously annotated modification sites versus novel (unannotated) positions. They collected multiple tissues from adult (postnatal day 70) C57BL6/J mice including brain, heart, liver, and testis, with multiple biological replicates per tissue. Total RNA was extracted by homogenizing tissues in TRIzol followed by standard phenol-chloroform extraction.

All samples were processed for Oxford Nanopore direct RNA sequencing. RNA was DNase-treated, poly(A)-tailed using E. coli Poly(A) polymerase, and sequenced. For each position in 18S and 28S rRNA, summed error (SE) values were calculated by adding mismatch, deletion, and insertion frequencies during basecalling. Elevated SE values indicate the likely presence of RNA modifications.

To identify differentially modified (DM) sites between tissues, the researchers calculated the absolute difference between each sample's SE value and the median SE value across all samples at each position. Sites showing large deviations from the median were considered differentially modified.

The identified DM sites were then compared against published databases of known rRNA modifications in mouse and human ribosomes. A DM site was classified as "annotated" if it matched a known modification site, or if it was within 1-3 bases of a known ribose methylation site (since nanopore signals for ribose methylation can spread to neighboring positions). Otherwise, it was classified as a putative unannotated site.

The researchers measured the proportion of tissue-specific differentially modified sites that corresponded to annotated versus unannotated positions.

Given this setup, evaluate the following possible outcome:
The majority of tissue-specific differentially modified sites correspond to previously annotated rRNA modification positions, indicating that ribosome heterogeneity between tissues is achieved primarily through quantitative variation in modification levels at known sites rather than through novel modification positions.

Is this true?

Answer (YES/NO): NO